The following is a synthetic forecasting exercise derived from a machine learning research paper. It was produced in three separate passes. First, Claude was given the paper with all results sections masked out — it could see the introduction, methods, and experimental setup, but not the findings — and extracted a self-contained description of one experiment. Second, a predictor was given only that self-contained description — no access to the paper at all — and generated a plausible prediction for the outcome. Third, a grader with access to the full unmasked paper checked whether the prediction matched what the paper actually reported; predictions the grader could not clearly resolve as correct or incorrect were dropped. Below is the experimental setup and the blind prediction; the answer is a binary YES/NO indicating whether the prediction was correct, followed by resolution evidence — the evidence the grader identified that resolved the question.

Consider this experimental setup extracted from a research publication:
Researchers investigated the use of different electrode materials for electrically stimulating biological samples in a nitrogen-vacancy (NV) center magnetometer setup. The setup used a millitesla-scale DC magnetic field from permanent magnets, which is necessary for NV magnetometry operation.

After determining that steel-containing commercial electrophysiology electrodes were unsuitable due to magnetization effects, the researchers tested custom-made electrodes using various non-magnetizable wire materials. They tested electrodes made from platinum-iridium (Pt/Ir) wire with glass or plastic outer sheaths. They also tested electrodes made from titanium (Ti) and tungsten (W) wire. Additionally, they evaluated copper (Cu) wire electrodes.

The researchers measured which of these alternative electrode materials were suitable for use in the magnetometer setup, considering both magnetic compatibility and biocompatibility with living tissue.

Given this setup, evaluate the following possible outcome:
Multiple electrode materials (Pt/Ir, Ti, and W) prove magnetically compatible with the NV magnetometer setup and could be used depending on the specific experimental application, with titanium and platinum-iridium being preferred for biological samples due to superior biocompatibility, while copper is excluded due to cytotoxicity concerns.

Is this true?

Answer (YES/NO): NO